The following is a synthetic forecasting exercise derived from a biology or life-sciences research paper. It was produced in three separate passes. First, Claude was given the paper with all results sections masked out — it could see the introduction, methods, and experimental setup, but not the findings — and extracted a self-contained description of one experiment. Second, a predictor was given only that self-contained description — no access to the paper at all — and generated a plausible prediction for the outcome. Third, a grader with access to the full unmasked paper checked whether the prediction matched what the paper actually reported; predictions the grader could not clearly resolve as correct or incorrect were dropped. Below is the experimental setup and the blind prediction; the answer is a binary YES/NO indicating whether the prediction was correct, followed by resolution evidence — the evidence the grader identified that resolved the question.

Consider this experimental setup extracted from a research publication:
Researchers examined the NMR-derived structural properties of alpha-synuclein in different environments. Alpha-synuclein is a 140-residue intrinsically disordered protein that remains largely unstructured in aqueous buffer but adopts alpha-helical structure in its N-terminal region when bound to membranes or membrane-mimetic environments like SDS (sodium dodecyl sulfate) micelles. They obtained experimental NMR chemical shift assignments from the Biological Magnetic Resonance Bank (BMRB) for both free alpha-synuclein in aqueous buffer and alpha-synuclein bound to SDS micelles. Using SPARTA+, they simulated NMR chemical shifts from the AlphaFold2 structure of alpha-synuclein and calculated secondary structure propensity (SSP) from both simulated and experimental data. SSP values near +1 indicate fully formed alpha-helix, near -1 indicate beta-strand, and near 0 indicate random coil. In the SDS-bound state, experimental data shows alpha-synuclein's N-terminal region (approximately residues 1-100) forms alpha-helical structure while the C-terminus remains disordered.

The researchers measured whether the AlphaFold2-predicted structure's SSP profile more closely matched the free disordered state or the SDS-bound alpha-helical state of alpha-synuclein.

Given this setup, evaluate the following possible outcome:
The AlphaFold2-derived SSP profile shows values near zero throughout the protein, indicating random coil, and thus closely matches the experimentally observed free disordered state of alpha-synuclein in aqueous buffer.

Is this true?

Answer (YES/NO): NO